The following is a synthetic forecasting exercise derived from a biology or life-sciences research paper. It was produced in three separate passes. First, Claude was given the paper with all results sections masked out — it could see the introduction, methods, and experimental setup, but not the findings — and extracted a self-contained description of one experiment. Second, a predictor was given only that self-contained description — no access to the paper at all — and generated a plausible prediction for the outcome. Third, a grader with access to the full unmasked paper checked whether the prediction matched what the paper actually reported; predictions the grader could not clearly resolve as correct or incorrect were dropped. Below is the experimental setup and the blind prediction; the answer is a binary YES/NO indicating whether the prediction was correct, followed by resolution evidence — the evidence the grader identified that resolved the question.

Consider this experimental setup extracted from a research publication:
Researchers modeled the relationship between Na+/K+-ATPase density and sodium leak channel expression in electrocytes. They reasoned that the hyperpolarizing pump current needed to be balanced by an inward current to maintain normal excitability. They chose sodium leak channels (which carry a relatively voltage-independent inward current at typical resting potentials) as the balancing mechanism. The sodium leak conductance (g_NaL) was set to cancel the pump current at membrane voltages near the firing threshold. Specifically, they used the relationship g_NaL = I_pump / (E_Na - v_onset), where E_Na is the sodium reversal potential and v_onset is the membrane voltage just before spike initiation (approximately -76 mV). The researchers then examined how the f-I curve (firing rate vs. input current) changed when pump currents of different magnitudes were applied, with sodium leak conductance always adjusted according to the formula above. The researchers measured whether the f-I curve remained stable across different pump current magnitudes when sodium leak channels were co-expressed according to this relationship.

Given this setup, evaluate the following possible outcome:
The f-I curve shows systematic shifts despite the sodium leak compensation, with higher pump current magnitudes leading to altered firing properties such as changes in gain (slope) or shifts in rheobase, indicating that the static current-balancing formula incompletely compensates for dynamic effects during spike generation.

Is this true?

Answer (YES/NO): NO